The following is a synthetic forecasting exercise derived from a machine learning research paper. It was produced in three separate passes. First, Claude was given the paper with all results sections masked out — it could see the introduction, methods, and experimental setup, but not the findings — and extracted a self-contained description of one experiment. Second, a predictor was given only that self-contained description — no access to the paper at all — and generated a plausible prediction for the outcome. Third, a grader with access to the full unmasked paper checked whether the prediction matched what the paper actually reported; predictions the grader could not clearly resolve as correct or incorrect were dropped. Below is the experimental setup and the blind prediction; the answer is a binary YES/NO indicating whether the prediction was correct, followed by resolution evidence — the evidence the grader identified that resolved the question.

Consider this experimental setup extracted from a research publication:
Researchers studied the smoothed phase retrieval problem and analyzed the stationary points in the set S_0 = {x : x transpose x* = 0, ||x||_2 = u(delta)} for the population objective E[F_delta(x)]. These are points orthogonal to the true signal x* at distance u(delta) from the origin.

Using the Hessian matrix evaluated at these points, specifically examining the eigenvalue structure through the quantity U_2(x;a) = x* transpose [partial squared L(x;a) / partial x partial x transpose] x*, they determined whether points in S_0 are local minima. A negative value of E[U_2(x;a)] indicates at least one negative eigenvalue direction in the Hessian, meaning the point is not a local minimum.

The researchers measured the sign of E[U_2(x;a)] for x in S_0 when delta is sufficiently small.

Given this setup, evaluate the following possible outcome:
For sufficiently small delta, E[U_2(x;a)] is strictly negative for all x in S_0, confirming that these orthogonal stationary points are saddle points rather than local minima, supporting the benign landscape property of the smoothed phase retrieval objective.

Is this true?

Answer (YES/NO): YES